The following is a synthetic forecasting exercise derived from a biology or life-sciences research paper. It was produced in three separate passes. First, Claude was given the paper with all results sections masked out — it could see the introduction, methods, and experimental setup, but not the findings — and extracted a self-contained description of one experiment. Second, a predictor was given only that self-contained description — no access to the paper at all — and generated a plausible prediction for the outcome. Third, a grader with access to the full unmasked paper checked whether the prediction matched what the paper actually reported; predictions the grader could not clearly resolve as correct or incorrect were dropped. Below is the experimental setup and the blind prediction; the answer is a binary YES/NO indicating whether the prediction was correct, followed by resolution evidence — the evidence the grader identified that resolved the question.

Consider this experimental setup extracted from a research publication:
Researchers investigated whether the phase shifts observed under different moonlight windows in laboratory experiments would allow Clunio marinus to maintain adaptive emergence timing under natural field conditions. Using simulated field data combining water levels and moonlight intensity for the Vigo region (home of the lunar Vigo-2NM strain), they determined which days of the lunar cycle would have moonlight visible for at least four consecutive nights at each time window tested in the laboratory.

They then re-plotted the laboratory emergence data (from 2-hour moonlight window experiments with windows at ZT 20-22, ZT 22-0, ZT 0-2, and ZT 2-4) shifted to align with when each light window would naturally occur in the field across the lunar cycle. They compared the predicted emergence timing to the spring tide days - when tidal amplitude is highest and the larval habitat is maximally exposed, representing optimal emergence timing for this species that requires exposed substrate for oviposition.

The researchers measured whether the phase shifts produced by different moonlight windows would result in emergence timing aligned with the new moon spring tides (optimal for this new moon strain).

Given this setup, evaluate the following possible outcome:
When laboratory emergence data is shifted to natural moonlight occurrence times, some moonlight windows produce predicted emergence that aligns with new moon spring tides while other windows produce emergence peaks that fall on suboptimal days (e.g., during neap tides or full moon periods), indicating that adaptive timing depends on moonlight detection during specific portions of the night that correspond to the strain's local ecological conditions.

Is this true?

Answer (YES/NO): YES